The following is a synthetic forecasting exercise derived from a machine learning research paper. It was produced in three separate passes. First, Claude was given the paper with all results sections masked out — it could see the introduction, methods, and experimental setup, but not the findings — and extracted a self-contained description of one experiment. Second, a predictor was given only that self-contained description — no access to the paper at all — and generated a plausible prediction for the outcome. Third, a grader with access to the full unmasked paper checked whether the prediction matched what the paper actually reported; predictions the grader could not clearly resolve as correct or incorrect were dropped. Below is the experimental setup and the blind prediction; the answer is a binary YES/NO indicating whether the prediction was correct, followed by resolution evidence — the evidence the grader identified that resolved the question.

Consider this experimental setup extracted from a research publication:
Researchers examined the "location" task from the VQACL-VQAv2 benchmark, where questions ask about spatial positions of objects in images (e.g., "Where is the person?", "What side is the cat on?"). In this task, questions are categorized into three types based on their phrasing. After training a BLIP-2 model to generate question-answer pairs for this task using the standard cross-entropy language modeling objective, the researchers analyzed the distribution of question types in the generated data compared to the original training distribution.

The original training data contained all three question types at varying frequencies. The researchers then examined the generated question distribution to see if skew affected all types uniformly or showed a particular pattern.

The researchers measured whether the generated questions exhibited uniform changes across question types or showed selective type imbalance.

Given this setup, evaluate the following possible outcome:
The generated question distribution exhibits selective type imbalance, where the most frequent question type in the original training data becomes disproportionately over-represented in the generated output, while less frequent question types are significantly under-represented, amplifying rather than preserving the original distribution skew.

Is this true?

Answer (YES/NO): YES